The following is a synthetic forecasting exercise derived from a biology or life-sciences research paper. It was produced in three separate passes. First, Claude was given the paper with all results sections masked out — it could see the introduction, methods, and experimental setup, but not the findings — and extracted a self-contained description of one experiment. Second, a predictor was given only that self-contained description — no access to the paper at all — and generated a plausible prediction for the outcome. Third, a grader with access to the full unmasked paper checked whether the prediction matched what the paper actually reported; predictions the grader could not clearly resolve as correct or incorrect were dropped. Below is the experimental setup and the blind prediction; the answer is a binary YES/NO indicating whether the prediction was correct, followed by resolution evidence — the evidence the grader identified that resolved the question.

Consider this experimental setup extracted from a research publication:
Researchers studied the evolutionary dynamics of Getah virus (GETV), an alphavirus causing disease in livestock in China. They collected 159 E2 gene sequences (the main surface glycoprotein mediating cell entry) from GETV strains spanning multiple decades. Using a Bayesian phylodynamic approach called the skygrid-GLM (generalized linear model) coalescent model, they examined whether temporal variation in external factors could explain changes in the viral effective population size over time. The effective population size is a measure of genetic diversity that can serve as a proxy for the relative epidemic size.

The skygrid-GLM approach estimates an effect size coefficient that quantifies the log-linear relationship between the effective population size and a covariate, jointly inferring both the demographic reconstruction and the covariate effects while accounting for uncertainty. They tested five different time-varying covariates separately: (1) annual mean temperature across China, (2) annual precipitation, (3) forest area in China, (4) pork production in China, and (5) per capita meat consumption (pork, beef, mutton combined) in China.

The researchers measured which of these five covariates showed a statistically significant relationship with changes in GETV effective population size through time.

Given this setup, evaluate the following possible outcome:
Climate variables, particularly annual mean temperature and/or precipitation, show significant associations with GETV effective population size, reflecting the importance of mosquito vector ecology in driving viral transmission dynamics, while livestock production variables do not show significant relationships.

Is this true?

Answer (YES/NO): NO